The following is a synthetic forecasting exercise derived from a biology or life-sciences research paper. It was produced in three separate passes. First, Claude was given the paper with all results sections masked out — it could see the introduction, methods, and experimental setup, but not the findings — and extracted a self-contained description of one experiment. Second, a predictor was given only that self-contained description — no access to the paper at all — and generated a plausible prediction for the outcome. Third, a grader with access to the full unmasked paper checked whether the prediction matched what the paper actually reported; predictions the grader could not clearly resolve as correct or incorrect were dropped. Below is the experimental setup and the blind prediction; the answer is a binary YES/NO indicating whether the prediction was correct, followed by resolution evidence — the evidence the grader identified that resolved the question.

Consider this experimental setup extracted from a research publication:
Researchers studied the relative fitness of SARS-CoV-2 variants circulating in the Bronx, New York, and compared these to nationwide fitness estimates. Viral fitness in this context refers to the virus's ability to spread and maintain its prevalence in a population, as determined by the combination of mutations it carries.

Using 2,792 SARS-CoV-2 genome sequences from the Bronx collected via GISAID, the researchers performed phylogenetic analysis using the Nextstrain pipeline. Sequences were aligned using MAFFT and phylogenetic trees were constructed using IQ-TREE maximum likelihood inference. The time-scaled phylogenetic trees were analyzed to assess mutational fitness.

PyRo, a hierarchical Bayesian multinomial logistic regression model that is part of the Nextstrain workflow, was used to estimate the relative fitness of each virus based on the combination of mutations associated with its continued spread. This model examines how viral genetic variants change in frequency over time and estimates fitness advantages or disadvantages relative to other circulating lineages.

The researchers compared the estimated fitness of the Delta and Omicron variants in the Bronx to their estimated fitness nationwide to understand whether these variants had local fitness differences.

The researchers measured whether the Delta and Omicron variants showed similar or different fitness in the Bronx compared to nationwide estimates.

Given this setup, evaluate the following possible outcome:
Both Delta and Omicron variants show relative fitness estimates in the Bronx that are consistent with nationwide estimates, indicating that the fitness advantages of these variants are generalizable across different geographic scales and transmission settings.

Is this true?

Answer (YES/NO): NO